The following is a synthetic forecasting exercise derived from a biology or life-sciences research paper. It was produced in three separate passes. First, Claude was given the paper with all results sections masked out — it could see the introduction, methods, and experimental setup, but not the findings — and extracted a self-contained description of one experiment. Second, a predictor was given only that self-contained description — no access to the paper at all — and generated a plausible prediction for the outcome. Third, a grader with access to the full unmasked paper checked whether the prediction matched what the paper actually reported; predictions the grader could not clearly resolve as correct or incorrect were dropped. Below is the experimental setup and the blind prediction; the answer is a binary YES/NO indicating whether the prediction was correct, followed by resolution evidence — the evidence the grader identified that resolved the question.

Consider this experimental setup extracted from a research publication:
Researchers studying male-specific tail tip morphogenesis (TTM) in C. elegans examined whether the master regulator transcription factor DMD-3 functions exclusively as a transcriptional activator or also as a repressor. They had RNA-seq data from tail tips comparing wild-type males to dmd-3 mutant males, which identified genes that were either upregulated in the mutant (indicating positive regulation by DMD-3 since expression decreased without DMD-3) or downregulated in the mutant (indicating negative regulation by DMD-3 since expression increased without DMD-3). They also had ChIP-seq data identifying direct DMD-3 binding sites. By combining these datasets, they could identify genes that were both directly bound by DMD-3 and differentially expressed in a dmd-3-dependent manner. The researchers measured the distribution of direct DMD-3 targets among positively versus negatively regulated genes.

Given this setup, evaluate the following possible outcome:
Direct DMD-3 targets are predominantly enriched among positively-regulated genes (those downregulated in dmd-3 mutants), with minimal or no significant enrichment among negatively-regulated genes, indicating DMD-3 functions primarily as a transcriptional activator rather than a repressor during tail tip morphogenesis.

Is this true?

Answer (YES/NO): NO